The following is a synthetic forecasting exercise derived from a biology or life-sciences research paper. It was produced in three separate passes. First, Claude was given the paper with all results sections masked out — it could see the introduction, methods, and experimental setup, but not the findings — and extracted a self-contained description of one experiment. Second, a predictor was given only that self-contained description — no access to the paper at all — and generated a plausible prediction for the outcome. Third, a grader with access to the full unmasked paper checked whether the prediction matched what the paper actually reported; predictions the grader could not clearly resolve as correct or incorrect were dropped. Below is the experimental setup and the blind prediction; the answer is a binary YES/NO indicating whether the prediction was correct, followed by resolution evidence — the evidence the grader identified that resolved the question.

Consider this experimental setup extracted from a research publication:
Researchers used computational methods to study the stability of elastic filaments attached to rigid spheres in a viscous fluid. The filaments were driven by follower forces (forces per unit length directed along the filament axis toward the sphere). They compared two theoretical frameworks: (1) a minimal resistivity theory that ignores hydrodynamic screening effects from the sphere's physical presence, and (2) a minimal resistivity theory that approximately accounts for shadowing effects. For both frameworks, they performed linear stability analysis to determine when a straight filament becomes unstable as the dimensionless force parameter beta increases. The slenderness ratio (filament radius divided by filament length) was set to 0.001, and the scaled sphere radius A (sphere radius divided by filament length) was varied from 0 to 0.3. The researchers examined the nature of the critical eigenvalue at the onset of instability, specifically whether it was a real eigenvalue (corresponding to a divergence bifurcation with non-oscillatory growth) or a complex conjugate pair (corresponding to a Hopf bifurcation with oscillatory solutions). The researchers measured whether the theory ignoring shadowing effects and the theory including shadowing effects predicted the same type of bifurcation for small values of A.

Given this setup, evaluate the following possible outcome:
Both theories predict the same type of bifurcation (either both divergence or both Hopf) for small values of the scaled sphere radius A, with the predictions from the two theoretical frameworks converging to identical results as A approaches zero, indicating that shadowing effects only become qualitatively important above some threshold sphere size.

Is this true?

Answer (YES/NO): NO